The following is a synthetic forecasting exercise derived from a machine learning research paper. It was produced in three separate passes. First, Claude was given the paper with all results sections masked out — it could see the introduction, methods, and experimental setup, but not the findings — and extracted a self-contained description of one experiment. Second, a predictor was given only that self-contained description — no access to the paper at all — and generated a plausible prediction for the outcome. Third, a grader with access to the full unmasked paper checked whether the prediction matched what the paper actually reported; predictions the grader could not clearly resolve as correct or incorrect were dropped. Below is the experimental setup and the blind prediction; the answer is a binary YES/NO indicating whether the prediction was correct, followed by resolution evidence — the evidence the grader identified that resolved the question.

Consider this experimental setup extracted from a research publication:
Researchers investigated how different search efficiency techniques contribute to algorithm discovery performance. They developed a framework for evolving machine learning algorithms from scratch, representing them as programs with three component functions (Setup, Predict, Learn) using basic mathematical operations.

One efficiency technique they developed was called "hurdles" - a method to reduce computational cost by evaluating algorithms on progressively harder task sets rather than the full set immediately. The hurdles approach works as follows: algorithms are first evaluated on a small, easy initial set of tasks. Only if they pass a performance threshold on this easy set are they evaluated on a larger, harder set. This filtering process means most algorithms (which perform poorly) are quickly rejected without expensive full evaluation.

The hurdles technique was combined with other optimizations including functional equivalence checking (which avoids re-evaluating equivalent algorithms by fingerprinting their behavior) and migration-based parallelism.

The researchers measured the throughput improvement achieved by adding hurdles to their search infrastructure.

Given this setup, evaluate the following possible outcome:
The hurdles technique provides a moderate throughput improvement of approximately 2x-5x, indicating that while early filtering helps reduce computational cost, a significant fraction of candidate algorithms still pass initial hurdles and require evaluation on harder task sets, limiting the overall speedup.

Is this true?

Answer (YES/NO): YES